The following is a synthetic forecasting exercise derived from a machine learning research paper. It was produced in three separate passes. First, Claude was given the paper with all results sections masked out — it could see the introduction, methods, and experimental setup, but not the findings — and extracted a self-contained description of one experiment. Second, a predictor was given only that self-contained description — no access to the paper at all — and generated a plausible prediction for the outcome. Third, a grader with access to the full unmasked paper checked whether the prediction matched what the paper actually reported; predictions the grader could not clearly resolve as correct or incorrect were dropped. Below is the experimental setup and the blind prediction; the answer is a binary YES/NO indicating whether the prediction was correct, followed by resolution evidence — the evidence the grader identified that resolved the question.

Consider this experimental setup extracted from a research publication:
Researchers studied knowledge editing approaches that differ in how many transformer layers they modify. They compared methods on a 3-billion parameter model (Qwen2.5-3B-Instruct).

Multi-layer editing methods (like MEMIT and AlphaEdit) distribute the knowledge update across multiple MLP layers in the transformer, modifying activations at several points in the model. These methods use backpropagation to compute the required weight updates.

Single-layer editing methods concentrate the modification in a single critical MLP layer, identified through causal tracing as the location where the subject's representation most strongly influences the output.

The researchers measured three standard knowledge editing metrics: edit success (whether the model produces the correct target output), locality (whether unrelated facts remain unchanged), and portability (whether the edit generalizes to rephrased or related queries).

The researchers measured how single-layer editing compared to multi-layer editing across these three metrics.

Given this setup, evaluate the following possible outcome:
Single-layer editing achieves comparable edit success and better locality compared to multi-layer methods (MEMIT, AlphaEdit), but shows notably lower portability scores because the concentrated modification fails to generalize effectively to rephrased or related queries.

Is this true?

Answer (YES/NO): NO